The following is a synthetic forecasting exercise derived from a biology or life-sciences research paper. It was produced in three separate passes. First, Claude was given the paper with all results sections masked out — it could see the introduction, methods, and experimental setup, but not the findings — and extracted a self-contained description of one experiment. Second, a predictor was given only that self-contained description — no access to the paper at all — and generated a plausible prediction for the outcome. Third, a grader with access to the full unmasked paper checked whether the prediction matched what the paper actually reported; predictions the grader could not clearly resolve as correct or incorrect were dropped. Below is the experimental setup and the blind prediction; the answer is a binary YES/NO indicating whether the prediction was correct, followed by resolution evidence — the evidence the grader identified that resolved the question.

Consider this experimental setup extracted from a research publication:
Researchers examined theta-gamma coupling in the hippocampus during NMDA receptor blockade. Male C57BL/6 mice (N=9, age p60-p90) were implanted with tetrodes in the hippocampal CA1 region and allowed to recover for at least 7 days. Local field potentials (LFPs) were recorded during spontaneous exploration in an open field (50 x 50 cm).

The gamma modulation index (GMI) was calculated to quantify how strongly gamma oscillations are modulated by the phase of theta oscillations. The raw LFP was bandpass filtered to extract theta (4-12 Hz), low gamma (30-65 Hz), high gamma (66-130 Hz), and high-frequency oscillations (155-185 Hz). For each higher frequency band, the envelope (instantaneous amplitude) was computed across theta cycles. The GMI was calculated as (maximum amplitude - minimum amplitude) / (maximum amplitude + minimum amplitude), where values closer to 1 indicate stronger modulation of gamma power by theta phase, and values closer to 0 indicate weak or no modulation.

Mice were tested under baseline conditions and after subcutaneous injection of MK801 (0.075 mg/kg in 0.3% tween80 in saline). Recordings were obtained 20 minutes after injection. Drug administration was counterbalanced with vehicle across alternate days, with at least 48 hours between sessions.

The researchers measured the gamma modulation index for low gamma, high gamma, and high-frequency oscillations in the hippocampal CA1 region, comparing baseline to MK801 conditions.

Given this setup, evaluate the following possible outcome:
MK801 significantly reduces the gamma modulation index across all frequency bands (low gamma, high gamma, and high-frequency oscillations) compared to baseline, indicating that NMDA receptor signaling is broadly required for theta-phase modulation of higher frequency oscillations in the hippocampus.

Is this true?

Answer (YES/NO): NO